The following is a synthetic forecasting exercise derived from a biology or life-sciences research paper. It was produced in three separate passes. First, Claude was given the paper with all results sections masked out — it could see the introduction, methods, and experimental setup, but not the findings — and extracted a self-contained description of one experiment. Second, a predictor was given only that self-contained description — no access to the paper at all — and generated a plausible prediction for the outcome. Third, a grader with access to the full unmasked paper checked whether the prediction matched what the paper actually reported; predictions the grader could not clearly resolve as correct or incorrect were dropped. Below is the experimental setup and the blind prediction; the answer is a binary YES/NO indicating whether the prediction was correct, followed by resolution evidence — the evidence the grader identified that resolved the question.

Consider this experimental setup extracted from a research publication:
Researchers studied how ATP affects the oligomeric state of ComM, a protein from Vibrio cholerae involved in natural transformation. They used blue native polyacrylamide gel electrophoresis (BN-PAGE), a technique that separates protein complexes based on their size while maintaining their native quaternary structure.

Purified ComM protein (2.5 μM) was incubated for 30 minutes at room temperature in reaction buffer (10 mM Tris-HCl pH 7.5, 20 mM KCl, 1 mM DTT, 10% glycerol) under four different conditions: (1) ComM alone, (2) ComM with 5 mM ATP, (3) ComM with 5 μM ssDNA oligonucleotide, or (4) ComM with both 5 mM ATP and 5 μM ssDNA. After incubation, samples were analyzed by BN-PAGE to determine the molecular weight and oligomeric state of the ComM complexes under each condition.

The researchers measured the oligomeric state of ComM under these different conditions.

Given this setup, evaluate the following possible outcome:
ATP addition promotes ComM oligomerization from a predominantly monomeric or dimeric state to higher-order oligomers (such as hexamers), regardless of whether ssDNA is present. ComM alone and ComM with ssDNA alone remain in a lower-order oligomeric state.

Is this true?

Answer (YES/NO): NO